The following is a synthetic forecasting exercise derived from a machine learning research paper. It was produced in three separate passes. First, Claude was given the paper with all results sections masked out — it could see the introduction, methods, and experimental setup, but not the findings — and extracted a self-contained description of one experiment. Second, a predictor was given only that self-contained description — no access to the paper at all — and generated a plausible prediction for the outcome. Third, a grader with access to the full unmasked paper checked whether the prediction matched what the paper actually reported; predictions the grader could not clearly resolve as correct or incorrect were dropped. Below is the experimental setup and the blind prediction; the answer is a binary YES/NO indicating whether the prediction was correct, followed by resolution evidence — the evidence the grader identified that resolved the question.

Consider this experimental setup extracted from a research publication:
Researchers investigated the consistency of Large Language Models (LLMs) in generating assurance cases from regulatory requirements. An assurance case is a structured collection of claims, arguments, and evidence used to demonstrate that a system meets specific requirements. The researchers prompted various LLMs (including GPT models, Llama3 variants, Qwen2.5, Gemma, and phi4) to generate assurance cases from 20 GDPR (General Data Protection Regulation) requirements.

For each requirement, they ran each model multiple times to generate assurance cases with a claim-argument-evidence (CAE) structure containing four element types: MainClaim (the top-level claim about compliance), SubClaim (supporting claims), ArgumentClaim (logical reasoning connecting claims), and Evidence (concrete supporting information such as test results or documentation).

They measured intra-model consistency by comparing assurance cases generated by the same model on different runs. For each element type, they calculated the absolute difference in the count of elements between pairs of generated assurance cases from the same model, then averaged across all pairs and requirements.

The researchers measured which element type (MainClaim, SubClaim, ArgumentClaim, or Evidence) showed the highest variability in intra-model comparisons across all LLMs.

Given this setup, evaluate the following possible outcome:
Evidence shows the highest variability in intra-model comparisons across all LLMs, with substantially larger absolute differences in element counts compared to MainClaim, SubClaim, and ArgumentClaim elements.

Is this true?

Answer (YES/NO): YES